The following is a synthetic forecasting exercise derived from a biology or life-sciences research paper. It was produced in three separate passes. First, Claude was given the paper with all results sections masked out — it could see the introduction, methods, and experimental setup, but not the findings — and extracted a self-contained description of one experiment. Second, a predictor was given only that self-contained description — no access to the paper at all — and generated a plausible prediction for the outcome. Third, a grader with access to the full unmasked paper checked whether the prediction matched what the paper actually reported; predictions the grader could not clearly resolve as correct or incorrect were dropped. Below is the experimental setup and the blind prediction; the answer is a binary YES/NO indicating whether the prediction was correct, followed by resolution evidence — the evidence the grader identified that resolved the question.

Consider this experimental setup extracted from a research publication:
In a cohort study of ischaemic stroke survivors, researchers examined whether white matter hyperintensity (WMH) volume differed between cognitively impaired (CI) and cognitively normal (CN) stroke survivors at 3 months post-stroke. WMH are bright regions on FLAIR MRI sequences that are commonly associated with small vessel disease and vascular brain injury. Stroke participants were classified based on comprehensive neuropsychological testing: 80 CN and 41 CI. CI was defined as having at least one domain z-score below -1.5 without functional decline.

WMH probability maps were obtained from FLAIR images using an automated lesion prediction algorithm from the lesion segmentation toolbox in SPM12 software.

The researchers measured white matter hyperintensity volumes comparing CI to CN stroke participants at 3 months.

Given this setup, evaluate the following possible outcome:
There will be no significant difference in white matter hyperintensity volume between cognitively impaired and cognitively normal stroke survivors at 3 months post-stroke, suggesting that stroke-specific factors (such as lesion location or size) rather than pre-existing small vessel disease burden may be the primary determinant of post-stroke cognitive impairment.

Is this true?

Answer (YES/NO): YES